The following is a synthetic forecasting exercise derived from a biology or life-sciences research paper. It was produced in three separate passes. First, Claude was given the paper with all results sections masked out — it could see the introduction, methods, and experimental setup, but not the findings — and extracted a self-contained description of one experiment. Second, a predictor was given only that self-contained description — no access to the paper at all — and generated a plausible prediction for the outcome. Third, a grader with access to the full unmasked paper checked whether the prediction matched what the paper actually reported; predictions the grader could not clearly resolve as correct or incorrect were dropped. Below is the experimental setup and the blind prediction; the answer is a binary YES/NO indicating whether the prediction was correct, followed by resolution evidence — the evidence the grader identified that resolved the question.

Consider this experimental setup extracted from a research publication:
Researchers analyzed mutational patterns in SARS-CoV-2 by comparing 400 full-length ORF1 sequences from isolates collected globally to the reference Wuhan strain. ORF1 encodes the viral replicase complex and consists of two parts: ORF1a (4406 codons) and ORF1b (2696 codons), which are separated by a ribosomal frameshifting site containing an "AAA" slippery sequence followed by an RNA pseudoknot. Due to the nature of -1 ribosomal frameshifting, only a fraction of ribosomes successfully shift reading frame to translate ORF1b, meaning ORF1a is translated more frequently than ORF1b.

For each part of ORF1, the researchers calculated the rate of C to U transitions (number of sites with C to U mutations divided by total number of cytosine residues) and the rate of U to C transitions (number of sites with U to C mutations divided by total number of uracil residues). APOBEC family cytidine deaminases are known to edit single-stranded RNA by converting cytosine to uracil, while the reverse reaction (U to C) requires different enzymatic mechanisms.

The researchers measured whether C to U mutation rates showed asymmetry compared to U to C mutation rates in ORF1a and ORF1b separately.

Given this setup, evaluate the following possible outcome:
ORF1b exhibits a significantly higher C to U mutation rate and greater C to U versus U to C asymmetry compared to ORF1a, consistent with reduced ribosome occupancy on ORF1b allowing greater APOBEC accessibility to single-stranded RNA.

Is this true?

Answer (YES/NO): NO